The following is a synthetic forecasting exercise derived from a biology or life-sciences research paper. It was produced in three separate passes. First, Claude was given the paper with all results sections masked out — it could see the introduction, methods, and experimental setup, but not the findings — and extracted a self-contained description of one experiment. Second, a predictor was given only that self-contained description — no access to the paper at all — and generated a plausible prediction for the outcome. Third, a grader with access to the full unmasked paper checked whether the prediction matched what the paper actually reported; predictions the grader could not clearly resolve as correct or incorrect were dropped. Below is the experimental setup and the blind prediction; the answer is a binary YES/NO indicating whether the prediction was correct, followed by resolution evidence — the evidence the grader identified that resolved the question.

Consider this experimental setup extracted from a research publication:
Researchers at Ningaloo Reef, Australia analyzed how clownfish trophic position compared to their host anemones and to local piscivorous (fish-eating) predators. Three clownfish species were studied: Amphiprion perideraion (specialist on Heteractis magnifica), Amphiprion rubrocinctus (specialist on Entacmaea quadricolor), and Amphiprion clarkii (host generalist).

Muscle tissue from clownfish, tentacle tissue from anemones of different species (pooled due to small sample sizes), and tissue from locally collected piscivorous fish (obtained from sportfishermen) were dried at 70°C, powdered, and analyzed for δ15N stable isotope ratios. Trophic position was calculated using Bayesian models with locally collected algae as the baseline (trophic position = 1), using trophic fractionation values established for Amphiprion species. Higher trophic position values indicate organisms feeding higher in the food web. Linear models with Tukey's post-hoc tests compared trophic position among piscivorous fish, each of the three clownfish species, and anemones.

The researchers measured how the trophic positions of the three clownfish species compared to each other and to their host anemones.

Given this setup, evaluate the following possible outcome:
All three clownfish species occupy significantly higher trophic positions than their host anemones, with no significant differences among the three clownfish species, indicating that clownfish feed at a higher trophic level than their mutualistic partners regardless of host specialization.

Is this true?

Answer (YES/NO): NO